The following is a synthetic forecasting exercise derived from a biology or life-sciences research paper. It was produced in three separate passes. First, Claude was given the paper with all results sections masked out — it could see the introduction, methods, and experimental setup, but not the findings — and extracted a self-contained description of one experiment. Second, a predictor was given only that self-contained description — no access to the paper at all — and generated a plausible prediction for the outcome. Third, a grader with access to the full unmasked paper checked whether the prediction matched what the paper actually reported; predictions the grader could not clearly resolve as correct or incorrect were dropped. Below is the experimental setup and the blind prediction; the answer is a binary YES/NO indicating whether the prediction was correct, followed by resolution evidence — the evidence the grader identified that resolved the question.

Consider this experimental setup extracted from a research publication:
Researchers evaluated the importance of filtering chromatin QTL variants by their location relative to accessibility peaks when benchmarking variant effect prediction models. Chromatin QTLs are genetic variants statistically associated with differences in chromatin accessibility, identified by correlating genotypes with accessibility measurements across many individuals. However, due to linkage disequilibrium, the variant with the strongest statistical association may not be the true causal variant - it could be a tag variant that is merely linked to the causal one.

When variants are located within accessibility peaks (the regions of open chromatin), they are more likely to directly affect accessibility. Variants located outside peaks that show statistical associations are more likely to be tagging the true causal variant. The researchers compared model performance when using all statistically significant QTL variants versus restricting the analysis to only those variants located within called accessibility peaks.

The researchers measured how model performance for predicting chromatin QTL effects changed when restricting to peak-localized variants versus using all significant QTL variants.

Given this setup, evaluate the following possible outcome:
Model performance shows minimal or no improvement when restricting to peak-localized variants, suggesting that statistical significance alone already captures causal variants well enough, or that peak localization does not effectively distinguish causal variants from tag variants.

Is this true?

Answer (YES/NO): NO